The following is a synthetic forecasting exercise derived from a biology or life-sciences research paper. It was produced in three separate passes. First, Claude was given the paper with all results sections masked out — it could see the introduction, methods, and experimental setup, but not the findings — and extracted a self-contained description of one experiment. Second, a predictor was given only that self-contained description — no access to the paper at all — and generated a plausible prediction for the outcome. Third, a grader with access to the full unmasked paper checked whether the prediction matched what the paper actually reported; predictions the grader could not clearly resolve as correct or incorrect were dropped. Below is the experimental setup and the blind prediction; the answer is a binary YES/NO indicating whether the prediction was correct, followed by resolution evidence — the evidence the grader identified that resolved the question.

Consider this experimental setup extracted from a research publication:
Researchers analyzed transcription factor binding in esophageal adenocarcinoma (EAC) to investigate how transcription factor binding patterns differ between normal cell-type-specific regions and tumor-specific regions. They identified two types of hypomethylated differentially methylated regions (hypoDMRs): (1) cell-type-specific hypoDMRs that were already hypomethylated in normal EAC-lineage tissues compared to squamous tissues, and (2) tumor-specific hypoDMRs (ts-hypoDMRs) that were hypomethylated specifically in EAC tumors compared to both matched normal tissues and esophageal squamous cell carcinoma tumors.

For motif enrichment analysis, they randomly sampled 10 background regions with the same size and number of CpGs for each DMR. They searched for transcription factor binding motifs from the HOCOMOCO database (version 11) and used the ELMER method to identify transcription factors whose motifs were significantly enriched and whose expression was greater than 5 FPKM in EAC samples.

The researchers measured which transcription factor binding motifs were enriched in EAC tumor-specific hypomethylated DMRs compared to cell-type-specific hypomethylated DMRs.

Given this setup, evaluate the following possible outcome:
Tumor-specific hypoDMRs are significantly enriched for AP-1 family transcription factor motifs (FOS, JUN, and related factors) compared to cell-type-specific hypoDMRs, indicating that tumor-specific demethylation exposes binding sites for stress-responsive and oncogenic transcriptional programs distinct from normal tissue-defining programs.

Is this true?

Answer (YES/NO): YES